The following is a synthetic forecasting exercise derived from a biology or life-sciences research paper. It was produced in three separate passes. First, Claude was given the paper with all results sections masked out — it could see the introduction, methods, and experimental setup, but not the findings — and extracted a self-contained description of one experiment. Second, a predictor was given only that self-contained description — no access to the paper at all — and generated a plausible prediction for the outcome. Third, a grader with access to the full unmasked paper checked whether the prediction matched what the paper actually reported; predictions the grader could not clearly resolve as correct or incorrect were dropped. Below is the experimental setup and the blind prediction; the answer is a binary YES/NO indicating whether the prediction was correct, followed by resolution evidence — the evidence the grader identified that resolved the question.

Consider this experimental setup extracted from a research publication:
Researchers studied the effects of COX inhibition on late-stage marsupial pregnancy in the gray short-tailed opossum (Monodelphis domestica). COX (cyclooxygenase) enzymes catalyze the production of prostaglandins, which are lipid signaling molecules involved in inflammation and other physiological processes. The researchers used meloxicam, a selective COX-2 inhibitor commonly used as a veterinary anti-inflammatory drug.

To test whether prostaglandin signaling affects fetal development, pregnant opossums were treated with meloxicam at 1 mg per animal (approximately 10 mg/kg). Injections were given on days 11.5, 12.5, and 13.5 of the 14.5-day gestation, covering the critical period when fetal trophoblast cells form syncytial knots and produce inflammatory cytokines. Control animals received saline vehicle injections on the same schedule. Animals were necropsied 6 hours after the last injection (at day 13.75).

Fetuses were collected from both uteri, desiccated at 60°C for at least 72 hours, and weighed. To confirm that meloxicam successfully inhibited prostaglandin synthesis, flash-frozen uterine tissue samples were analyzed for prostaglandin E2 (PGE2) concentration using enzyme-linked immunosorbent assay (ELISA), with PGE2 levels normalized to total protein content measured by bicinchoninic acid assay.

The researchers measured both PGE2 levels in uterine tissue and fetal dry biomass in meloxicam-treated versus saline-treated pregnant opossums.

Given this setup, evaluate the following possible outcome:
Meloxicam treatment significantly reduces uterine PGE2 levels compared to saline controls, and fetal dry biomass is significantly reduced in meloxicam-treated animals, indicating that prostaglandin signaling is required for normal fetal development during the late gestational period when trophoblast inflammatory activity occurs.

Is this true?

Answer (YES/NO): NO